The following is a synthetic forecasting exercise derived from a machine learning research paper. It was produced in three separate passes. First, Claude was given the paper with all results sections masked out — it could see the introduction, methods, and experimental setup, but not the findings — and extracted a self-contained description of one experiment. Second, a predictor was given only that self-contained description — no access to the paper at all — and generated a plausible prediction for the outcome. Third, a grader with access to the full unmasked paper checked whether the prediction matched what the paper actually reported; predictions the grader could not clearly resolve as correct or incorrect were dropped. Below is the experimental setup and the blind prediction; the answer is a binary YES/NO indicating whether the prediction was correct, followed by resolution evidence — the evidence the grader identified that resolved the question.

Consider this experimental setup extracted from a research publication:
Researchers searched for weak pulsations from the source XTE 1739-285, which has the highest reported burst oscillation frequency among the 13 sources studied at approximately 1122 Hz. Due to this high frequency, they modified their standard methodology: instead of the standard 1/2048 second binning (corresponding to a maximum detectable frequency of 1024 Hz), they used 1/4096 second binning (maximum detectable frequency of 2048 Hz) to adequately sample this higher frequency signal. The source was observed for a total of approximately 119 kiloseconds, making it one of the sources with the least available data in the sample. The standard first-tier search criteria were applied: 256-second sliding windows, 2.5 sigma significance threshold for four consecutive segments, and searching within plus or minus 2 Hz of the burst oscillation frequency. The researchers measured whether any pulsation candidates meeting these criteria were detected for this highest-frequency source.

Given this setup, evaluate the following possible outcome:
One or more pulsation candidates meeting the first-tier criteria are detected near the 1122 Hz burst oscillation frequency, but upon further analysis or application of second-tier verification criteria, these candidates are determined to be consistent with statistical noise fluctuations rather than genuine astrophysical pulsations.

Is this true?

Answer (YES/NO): NO